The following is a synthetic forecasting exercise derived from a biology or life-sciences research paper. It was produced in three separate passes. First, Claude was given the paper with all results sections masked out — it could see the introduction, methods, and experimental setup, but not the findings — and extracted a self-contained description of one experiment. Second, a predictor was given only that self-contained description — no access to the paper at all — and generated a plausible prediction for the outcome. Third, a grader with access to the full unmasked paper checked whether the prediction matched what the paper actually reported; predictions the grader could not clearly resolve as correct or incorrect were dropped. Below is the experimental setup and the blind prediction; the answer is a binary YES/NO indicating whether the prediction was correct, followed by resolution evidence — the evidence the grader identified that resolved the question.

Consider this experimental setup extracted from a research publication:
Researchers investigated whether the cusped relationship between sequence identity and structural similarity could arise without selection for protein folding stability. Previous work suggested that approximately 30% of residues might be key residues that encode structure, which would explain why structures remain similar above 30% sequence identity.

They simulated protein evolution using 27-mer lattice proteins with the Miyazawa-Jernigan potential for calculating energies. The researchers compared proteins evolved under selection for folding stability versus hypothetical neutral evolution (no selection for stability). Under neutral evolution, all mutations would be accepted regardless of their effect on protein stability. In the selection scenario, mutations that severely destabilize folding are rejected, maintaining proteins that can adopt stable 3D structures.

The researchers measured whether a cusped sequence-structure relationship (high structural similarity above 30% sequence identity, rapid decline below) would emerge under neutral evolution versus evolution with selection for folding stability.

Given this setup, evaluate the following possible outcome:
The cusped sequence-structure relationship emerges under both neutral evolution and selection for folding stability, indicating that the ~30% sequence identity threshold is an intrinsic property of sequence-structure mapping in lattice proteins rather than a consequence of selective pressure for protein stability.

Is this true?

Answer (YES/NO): NO